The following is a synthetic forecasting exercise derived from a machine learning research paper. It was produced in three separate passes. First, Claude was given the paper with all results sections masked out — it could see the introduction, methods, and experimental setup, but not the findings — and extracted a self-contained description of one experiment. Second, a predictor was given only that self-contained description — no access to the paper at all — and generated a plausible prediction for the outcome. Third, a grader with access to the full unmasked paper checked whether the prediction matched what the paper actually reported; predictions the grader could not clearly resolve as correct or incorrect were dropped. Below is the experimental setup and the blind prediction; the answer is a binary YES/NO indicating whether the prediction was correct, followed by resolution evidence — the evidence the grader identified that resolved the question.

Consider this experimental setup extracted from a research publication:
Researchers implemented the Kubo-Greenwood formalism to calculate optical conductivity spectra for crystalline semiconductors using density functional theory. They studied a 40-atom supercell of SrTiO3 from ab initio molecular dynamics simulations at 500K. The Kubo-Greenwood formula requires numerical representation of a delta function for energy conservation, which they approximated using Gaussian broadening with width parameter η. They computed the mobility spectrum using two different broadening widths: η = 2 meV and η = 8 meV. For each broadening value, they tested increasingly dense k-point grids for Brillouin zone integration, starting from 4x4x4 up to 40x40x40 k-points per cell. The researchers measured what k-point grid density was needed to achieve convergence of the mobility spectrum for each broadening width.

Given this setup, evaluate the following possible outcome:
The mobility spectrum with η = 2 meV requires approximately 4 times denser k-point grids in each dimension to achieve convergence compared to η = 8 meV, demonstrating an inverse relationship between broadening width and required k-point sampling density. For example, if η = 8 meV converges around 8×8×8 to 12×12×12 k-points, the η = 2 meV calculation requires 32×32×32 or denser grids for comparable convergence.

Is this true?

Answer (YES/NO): NO